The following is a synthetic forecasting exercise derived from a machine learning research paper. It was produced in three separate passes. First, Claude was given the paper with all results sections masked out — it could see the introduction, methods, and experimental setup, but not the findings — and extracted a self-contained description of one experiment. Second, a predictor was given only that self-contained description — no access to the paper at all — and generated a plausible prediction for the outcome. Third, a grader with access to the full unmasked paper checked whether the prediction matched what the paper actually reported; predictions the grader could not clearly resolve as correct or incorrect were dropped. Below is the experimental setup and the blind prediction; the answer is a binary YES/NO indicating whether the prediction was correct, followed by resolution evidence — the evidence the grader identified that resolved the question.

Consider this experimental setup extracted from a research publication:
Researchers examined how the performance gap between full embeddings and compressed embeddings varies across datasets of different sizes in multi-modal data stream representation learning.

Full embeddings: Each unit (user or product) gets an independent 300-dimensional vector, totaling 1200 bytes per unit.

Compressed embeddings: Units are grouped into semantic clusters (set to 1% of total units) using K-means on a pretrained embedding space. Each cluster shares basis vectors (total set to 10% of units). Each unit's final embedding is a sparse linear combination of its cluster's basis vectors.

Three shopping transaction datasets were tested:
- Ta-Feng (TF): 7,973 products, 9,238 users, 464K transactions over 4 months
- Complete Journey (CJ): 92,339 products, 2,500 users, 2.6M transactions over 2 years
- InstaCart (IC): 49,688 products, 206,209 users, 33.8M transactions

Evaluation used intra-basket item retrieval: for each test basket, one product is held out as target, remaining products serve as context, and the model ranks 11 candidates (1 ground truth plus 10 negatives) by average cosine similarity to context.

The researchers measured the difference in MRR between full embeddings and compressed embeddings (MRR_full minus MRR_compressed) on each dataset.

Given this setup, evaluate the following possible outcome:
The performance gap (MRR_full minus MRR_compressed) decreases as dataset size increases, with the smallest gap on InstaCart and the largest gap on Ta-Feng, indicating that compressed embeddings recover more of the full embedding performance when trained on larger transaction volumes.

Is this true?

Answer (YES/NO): NO